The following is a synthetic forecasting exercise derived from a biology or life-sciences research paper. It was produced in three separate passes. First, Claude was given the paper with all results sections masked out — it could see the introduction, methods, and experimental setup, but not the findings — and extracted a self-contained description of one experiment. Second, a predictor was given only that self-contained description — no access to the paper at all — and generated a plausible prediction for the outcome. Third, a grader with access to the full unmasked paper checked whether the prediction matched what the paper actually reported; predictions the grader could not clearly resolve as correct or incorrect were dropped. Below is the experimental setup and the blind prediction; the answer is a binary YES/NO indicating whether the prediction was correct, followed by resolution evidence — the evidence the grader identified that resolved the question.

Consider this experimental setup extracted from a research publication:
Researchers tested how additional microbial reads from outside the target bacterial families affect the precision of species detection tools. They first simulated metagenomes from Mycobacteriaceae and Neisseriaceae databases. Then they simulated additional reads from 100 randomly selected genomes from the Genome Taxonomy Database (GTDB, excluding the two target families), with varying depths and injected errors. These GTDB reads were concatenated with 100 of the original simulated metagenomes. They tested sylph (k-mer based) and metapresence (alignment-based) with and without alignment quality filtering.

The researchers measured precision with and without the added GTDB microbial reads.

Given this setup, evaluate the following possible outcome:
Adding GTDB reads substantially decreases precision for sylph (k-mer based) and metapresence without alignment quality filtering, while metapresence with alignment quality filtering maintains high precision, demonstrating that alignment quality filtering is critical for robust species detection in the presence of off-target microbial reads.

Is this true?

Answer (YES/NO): NO